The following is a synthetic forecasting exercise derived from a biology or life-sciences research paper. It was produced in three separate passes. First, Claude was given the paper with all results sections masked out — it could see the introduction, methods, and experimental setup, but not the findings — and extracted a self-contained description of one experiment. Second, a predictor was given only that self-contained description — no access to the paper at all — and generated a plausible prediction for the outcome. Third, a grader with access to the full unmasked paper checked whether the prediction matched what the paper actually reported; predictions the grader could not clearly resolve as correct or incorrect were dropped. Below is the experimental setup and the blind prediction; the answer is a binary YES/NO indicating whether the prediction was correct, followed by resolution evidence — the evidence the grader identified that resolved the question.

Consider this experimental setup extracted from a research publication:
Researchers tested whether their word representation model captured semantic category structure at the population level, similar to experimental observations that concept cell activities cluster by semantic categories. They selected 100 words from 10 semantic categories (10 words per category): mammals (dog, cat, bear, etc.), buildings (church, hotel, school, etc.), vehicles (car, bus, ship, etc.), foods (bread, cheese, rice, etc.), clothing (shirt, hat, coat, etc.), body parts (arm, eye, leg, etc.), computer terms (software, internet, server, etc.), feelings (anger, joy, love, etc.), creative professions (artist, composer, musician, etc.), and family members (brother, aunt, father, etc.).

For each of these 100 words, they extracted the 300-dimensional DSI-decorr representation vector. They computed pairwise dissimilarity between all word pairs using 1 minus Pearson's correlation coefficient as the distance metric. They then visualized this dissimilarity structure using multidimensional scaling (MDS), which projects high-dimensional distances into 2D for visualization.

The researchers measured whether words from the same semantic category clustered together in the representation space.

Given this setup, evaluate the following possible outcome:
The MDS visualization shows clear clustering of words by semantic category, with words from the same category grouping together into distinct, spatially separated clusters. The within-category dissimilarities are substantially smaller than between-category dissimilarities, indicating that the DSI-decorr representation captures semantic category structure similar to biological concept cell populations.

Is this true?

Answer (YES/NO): YES